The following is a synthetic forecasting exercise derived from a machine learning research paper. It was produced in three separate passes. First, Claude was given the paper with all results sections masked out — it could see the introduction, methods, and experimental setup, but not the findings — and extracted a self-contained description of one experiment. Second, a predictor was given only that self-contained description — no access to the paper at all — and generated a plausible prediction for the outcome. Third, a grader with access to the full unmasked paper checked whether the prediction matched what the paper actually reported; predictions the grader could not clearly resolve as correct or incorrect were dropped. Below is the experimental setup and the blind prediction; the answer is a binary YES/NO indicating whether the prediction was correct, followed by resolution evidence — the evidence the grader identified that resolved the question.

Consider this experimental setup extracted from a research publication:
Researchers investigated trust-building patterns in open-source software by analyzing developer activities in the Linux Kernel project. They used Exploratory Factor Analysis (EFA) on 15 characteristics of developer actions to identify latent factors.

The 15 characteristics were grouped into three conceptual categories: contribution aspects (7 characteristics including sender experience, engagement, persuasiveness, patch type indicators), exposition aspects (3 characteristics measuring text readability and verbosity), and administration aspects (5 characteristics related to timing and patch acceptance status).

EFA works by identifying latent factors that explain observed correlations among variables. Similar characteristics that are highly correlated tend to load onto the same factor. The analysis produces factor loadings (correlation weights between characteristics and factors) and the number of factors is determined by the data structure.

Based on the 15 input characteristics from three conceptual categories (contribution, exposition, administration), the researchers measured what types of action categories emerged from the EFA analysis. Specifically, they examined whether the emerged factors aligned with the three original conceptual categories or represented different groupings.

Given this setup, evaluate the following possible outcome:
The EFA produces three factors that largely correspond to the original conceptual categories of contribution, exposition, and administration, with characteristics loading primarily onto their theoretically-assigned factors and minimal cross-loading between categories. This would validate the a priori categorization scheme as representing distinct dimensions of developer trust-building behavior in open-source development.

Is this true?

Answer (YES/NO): NO